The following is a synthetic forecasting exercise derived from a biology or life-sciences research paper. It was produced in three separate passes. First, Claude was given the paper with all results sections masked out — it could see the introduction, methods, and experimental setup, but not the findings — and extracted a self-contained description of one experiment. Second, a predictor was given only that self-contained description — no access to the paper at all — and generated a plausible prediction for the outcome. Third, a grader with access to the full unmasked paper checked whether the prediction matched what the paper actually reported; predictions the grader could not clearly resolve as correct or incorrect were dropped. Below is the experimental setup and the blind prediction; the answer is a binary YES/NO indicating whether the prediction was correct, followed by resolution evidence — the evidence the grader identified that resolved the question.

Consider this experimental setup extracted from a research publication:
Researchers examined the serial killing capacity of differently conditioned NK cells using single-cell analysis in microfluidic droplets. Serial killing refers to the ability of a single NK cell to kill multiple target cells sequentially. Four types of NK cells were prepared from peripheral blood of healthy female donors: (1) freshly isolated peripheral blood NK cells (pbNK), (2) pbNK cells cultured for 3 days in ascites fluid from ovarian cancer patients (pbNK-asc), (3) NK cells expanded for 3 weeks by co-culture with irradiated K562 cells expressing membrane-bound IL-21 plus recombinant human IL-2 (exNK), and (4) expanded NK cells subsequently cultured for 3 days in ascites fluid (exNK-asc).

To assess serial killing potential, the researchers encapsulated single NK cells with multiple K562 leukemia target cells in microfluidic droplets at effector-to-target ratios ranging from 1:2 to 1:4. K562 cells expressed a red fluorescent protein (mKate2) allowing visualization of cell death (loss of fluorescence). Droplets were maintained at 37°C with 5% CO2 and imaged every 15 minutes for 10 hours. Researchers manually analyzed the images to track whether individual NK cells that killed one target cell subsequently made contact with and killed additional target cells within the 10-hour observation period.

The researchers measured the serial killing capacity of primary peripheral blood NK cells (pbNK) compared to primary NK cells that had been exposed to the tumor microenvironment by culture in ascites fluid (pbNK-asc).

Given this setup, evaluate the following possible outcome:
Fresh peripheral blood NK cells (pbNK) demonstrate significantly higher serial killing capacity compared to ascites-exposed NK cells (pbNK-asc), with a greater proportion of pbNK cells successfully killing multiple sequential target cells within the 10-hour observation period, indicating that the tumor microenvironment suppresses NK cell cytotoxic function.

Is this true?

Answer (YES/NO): YES